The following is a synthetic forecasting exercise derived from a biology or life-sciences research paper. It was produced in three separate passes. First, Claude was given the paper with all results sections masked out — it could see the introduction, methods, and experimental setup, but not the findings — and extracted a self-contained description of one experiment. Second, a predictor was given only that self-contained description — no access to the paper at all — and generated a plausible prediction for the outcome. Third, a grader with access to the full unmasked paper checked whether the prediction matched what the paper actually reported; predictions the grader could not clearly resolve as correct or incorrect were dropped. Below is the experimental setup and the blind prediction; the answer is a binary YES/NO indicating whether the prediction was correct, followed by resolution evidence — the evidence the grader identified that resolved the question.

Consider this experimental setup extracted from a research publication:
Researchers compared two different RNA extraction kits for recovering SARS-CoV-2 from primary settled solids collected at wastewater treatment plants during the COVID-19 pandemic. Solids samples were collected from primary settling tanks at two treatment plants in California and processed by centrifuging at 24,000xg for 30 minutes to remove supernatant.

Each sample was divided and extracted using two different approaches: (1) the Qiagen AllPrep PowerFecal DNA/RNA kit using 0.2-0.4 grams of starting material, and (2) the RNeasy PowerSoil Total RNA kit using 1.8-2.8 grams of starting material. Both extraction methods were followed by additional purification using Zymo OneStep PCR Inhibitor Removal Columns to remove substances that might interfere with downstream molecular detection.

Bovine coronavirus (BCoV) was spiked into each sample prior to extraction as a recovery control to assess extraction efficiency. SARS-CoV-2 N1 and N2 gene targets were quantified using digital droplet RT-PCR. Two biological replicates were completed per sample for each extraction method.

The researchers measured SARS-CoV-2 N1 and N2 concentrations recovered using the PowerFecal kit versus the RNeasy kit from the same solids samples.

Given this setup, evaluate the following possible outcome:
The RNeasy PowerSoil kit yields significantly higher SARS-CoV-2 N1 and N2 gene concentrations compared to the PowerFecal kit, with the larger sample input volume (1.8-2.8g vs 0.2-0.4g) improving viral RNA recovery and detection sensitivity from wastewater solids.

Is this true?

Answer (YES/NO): NO